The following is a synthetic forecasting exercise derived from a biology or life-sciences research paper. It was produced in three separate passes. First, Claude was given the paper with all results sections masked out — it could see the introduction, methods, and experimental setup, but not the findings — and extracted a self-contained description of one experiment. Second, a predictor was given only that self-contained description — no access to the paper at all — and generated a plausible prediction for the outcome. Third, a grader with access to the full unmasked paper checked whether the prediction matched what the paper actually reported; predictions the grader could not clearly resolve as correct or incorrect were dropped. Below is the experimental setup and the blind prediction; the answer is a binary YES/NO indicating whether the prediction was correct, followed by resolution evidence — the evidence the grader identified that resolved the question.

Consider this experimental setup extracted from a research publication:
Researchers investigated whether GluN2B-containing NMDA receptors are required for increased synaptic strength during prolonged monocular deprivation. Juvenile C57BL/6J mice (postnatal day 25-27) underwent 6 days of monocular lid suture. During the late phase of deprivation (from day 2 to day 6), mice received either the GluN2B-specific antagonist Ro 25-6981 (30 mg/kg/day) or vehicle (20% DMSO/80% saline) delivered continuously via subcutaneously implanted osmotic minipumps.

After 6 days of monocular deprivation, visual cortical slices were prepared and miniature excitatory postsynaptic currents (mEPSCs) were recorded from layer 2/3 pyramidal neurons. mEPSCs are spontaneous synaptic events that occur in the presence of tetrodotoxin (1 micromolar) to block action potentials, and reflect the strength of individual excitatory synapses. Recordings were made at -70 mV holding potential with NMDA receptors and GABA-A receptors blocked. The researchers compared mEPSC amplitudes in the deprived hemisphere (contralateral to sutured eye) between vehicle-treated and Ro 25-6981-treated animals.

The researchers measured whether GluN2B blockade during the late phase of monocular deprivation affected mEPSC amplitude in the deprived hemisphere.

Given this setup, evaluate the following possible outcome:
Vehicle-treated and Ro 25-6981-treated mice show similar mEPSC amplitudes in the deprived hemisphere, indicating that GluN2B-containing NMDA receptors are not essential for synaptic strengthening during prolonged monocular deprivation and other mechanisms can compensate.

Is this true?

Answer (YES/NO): NO